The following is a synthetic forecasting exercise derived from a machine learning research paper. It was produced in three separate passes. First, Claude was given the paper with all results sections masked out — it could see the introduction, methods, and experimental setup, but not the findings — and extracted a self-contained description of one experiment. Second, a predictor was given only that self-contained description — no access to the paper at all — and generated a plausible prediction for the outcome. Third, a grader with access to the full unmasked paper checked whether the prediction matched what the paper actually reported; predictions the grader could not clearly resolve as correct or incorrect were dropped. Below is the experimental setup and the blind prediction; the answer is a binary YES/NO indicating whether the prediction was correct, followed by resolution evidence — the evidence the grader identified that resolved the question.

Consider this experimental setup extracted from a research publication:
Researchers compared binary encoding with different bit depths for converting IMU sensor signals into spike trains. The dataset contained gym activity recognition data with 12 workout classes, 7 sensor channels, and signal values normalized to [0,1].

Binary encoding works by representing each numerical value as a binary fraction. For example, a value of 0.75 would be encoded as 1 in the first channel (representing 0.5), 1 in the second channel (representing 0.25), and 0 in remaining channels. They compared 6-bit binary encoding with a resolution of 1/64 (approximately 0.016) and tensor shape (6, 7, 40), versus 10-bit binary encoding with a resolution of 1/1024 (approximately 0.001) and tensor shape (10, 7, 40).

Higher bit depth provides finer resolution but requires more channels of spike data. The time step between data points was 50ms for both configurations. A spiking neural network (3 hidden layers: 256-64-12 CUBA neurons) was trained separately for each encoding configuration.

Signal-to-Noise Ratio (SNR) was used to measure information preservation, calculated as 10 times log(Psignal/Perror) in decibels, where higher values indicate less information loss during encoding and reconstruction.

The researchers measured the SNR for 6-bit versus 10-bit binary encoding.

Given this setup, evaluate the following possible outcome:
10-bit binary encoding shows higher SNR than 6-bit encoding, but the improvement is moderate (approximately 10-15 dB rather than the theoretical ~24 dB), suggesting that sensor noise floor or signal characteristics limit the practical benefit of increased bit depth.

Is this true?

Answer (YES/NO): NO